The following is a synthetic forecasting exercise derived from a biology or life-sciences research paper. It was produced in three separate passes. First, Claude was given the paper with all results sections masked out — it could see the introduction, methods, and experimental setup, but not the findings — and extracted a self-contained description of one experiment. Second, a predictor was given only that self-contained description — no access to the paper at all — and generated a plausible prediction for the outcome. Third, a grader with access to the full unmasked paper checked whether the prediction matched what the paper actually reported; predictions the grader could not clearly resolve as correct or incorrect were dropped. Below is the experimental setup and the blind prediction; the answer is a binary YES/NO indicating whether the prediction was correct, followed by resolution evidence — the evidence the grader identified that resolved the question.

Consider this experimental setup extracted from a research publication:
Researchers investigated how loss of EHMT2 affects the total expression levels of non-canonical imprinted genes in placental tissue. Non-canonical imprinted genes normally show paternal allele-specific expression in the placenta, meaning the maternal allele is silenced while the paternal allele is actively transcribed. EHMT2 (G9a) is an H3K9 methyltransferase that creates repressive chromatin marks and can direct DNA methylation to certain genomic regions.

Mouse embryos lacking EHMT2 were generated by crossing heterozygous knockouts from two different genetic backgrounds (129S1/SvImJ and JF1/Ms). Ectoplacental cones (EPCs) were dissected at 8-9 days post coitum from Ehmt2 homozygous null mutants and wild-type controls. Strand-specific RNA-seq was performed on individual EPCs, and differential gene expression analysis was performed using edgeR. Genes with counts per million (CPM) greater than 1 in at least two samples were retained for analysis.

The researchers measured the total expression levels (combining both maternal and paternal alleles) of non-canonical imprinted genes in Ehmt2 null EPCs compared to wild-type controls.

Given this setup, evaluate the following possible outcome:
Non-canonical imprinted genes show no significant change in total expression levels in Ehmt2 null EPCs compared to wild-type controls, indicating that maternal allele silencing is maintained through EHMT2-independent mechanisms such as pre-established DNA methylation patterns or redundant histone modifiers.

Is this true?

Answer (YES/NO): NO